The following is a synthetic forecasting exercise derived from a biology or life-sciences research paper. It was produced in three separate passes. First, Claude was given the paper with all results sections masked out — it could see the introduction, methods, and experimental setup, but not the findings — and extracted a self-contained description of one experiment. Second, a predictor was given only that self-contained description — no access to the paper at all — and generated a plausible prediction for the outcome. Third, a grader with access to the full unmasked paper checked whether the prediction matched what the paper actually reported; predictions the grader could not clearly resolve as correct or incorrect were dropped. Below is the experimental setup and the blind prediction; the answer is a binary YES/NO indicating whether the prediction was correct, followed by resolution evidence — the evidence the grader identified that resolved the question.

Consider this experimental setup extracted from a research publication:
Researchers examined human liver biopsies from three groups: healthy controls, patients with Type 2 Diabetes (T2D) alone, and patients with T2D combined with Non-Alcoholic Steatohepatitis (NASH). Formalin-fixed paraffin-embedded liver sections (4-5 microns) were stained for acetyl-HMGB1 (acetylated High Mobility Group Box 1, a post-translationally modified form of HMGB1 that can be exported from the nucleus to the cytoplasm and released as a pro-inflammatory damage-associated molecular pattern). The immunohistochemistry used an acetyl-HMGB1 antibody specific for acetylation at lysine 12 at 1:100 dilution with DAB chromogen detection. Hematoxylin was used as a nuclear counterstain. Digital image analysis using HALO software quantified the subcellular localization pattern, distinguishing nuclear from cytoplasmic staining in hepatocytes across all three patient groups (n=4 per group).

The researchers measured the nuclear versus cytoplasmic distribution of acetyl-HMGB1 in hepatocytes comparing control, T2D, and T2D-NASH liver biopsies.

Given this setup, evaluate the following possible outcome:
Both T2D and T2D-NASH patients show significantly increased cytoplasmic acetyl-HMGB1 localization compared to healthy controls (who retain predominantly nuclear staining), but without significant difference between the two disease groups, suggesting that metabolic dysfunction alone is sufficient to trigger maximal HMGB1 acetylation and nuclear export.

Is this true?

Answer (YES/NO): NO